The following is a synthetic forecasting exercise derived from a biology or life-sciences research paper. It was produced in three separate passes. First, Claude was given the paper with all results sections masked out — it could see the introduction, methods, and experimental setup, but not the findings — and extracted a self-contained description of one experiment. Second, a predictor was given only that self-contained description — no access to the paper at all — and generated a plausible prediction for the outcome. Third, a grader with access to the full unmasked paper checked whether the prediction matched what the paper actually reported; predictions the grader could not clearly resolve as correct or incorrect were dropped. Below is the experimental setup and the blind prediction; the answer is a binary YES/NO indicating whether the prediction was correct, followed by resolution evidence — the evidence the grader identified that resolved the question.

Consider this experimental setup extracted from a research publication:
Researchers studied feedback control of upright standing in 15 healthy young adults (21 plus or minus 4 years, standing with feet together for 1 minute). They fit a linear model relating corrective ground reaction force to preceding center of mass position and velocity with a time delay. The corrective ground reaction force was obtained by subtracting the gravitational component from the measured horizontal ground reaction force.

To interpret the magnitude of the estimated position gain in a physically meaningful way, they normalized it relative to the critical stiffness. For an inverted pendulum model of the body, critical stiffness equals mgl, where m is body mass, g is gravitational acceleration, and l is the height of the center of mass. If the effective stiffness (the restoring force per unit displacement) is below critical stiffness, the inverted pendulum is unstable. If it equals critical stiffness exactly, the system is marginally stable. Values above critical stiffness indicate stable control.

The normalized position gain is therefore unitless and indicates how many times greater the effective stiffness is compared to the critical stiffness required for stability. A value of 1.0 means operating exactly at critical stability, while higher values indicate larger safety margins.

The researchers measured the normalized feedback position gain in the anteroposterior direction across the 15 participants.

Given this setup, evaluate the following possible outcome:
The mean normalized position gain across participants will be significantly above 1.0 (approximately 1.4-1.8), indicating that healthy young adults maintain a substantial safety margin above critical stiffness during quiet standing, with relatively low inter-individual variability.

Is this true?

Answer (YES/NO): NO